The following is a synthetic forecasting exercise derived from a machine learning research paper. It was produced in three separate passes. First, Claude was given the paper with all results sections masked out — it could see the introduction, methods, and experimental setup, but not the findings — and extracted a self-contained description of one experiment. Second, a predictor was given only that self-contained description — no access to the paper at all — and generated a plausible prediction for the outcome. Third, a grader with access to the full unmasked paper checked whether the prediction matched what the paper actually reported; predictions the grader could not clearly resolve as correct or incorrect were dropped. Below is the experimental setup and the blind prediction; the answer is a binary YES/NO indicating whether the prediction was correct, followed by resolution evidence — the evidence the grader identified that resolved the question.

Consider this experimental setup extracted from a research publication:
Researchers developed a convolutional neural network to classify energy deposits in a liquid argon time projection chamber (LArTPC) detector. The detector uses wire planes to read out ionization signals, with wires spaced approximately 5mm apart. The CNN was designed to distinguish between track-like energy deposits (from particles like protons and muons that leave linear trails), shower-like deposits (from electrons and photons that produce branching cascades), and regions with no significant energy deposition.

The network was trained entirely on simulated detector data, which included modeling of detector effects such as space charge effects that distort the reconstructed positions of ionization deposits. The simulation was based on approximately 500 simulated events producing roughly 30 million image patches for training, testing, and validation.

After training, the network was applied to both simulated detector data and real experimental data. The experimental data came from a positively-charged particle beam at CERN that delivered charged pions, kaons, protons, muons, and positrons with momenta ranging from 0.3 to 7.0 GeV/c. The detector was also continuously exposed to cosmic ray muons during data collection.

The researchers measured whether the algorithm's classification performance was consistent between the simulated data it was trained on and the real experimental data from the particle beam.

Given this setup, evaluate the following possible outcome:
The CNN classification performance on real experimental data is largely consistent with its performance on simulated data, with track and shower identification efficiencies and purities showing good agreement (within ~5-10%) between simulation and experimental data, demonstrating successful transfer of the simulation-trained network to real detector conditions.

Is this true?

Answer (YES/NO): YES